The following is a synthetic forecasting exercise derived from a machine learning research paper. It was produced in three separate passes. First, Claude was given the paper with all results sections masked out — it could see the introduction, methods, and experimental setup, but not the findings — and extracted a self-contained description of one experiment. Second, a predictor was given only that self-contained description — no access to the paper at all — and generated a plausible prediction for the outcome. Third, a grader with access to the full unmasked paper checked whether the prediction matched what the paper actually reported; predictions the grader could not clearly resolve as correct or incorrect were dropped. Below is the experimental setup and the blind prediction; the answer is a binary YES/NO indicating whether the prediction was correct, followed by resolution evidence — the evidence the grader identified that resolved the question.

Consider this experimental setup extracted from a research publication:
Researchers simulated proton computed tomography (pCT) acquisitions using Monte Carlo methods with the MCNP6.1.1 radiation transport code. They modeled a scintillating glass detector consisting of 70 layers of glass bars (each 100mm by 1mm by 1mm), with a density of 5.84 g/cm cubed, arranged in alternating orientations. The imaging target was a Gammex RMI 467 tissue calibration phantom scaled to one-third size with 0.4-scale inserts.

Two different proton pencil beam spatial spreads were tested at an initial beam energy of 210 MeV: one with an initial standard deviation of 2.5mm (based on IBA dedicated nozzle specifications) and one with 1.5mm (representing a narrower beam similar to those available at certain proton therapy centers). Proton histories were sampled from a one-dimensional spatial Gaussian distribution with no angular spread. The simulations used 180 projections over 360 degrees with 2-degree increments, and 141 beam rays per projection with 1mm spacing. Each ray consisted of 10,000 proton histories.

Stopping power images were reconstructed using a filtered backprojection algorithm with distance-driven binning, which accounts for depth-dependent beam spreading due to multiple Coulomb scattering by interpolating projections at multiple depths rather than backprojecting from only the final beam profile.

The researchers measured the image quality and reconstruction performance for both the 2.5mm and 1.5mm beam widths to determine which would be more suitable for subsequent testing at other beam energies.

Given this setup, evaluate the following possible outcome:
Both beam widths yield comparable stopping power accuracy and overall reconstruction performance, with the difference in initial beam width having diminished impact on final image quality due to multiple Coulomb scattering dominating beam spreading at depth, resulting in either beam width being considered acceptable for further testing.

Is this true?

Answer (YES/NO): NO